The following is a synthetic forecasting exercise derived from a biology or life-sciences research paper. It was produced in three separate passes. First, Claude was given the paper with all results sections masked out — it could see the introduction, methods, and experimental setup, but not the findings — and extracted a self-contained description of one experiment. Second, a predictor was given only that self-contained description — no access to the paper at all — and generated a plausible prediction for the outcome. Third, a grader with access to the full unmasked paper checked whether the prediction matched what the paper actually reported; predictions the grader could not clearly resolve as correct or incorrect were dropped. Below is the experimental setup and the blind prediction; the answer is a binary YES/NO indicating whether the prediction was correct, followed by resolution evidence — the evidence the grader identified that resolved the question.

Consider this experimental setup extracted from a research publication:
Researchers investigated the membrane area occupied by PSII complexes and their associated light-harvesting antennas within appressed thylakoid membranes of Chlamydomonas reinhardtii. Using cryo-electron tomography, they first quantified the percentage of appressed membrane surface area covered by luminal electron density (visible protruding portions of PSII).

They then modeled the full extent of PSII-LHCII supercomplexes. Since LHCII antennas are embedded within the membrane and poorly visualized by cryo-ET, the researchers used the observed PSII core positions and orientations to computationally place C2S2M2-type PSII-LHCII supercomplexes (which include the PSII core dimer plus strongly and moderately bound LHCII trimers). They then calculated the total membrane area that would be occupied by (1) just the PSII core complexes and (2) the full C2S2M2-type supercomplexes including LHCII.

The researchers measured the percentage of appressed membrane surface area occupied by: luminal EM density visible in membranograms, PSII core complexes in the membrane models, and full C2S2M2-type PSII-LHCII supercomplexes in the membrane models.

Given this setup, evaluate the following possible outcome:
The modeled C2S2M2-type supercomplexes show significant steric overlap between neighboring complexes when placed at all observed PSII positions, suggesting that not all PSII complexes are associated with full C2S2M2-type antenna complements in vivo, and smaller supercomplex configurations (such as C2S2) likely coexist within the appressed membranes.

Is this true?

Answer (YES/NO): NO